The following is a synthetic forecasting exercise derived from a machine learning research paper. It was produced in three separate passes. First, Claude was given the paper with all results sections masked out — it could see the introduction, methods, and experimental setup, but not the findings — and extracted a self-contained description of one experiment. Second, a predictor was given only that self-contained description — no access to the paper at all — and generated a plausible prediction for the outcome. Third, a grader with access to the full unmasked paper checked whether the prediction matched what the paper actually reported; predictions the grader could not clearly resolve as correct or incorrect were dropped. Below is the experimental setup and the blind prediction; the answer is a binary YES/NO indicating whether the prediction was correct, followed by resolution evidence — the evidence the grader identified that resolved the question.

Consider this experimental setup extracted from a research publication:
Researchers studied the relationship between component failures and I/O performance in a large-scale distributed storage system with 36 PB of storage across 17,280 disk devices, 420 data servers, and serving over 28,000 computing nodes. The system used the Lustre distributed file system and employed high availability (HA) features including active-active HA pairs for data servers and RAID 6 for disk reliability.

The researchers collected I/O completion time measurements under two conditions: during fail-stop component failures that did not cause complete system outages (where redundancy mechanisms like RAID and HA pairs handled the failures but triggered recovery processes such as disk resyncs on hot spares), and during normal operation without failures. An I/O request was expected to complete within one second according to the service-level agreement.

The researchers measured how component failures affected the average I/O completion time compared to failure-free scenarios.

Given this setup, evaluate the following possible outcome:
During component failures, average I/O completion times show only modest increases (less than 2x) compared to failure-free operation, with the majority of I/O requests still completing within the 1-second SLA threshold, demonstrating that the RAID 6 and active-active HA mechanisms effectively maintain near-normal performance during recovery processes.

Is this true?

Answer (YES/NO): NO